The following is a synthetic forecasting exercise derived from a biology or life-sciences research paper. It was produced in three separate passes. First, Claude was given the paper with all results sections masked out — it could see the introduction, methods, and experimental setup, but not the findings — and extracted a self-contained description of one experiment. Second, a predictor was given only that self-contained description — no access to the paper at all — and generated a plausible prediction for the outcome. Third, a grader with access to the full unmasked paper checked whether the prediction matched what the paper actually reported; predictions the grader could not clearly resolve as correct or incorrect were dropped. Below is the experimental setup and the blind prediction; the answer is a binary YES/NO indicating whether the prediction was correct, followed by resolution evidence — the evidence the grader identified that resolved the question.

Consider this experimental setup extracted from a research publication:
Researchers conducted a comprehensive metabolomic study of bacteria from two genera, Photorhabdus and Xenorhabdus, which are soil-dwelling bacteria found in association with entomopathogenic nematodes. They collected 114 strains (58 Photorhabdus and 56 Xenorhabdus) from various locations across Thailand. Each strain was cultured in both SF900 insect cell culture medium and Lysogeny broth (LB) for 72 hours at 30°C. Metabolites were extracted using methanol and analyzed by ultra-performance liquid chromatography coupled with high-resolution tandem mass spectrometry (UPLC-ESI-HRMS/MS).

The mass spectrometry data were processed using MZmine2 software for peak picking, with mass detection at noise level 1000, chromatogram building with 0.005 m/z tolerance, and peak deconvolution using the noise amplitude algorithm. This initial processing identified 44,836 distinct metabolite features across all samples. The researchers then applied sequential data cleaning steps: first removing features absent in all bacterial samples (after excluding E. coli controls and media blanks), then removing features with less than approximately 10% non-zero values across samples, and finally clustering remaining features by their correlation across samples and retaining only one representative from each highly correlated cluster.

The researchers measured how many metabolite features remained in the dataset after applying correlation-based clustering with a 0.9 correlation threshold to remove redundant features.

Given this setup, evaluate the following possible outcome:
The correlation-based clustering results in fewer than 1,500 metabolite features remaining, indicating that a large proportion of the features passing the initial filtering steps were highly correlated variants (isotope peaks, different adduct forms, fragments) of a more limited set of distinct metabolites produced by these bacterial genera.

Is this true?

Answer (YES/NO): NO